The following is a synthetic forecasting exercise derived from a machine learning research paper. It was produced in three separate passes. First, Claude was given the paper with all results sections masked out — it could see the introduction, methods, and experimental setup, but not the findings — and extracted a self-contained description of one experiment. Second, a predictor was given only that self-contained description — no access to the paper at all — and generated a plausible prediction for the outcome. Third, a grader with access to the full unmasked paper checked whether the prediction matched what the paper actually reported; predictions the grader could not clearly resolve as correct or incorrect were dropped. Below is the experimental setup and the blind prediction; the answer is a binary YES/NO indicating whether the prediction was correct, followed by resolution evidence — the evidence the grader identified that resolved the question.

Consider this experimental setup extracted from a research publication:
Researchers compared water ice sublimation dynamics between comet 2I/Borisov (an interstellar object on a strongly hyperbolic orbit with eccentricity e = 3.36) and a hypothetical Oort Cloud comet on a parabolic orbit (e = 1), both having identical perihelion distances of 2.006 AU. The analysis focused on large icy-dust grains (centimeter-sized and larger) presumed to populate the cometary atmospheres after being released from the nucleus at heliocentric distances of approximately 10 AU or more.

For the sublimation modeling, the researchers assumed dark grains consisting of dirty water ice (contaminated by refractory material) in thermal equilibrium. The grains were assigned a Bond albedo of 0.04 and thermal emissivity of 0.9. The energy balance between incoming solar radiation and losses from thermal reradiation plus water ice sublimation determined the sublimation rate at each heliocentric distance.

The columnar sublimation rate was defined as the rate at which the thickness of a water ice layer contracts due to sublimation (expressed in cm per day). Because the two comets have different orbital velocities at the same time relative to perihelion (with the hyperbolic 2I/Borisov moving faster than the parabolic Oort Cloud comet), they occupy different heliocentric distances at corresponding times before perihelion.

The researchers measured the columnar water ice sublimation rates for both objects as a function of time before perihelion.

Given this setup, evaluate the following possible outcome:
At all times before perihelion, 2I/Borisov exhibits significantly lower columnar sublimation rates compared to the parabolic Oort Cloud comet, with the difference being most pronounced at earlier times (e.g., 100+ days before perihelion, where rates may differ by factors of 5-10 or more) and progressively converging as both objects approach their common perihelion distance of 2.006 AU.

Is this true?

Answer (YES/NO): YES